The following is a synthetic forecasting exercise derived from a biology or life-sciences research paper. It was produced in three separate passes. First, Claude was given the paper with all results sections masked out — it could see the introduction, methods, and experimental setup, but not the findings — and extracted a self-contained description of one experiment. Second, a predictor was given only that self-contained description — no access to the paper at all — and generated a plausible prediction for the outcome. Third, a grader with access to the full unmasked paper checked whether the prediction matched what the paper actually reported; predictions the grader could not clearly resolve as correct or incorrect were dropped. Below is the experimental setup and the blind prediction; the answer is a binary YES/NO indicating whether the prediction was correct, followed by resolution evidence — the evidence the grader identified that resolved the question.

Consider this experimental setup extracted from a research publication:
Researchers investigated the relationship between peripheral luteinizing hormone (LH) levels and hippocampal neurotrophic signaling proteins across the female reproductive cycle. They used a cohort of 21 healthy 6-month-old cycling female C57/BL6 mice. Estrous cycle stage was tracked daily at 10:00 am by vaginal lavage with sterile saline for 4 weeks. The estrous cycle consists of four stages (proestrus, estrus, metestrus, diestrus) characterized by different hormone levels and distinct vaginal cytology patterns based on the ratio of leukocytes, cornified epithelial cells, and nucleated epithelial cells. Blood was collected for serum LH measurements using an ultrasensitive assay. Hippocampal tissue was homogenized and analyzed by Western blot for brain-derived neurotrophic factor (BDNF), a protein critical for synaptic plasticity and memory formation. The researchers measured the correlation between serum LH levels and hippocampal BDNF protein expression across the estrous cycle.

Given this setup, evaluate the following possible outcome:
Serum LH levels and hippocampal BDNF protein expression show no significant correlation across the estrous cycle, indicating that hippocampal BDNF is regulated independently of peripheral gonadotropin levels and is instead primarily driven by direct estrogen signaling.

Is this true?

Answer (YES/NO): NO